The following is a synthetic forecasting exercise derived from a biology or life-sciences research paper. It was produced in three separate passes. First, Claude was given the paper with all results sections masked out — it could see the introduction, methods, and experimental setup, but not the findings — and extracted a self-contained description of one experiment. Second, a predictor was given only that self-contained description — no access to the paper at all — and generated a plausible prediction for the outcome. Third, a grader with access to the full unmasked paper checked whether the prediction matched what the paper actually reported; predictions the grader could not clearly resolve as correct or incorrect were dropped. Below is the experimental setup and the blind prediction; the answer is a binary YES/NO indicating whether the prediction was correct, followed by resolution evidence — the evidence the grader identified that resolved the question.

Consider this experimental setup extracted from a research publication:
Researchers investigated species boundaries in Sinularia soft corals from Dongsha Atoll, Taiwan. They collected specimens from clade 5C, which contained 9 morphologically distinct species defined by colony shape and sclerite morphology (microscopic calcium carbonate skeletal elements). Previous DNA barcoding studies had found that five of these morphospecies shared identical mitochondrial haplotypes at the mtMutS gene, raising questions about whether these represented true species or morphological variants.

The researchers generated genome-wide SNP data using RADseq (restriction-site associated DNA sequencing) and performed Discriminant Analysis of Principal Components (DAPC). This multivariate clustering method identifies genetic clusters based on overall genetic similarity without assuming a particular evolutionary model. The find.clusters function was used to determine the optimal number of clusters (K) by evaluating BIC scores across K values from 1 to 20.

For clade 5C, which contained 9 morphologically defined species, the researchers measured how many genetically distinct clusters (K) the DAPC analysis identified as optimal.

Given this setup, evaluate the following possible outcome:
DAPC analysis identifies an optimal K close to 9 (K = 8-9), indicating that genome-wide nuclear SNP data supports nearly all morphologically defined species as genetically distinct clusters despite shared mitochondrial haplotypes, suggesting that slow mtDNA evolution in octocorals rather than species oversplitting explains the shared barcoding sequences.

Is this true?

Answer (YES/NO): YES